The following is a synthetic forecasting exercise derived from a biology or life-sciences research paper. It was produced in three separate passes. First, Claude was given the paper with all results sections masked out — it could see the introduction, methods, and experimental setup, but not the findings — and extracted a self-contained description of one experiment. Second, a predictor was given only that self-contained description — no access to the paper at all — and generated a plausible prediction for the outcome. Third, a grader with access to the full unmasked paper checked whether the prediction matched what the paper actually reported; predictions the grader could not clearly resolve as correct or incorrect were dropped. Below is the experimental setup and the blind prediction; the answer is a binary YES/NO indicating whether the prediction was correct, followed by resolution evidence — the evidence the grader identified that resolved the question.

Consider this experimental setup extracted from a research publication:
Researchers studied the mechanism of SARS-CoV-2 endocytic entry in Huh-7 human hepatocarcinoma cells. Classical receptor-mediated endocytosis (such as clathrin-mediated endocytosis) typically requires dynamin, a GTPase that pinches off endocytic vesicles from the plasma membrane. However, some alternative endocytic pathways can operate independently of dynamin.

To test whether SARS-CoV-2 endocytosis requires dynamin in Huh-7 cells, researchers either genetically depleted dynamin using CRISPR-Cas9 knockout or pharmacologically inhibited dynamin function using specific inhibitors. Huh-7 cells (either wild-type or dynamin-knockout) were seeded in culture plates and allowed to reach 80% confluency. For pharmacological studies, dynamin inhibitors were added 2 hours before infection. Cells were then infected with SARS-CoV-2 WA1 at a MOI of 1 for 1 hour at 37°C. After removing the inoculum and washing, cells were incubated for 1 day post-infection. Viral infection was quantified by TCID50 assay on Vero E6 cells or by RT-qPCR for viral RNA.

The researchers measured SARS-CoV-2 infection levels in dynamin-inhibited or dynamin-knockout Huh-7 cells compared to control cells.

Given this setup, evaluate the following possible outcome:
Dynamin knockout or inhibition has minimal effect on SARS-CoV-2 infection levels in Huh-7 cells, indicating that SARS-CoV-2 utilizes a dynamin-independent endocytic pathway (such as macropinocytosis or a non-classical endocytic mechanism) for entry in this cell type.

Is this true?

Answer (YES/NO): NO